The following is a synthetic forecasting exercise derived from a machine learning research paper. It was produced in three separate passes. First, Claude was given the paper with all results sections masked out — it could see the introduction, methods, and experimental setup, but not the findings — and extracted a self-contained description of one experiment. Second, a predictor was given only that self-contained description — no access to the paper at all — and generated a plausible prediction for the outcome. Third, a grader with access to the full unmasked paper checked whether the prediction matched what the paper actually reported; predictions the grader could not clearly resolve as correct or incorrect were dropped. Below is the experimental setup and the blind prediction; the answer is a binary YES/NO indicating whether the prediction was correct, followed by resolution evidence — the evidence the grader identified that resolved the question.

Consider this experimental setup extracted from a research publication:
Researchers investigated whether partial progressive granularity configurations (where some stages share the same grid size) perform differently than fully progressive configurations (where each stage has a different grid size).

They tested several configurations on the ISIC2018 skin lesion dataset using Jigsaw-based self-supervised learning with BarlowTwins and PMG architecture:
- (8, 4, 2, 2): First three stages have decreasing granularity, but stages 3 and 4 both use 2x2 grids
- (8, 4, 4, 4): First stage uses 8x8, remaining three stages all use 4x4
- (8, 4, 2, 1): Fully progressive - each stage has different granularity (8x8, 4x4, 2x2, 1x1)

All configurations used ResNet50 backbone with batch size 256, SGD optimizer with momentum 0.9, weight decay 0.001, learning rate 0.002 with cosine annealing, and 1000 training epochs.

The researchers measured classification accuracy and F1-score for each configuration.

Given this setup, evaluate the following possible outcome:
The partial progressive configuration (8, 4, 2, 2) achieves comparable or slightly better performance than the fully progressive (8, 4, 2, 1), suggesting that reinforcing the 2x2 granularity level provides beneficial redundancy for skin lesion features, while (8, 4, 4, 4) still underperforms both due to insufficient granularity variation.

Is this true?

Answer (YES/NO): NO